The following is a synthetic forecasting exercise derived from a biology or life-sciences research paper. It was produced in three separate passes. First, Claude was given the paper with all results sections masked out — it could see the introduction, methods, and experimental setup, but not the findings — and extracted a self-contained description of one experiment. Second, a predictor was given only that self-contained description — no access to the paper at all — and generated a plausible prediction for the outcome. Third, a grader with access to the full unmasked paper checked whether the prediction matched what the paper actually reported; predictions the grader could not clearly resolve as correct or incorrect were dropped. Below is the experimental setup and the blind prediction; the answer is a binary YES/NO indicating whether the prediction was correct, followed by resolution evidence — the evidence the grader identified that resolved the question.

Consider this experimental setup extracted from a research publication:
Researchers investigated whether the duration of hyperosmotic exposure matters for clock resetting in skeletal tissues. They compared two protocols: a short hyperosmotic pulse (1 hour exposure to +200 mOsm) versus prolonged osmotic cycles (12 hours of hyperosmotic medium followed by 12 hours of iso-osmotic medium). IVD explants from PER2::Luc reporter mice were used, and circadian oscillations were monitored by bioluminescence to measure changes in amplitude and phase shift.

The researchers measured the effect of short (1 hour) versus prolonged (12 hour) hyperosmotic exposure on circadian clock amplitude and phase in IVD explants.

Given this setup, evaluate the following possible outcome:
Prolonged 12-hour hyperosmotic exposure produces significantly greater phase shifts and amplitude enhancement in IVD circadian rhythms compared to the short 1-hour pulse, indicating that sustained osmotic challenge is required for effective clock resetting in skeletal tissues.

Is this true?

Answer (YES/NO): YES